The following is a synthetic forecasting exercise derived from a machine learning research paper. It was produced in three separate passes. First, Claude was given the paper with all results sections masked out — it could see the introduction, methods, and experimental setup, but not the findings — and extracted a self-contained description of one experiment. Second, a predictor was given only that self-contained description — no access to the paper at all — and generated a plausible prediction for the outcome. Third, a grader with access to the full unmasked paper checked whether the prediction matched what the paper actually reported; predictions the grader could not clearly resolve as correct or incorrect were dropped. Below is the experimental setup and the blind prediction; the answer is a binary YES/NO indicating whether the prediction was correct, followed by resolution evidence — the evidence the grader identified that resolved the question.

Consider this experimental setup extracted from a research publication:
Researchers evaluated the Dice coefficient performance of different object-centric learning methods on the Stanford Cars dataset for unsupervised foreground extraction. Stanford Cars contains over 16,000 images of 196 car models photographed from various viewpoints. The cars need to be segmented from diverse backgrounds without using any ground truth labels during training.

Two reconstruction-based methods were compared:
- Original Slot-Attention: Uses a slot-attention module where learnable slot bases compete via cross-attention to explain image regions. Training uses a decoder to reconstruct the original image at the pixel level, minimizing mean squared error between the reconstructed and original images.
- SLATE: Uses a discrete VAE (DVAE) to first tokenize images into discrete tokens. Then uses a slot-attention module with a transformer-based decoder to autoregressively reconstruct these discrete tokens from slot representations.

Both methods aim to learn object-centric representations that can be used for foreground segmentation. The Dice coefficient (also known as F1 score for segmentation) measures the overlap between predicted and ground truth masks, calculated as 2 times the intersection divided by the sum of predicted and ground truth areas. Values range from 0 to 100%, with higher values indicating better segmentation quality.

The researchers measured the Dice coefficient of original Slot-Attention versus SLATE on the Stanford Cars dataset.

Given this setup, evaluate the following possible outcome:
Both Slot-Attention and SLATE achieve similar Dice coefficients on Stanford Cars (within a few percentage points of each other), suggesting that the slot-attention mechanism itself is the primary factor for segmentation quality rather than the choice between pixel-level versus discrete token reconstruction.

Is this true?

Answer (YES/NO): NO